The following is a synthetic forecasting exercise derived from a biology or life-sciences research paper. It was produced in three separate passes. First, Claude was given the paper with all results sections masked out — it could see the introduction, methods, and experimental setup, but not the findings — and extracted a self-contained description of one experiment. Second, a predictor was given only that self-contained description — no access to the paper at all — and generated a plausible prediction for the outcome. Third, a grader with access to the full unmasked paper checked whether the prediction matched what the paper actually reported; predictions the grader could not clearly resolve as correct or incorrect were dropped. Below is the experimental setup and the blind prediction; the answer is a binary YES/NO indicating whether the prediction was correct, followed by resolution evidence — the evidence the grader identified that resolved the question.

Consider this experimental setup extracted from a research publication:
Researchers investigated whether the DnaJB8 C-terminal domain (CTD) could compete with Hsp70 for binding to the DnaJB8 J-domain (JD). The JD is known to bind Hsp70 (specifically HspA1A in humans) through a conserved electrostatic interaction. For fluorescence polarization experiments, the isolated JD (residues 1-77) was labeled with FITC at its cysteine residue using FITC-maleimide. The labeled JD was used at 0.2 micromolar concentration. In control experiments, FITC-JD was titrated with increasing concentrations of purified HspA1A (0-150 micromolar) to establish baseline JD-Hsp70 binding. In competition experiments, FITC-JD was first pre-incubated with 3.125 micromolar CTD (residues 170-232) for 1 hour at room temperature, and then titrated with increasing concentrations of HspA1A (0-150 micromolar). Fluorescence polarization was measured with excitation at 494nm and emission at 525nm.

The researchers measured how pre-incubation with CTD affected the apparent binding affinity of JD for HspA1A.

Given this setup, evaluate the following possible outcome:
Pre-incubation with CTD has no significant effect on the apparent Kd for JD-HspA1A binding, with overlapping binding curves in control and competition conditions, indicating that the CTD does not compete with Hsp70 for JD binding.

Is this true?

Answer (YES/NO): NO